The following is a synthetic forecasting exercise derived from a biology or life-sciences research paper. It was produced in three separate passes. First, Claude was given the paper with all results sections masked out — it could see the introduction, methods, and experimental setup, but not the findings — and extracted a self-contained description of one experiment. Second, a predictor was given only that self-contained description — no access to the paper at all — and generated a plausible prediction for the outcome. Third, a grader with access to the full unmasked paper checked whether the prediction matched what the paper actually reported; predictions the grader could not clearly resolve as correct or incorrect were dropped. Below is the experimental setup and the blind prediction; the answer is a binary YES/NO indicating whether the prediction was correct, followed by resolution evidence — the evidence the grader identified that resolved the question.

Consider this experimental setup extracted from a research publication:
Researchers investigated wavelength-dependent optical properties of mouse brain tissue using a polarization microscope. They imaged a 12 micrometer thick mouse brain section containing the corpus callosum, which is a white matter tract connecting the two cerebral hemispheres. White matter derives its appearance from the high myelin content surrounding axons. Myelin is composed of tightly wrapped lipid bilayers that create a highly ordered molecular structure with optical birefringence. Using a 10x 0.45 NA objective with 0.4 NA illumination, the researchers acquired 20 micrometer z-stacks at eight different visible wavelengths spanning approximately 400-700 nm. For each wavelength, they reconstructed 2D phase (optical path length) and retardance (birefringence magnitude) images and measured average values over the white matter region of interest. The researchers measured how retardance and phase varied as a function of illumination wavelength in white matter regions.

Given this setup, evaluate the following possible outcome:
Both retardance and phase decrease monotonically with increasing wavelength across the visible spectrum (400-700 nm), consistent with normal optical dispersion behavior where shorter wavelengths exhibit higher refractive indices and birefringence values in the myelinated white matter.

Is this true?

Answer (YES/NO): NO